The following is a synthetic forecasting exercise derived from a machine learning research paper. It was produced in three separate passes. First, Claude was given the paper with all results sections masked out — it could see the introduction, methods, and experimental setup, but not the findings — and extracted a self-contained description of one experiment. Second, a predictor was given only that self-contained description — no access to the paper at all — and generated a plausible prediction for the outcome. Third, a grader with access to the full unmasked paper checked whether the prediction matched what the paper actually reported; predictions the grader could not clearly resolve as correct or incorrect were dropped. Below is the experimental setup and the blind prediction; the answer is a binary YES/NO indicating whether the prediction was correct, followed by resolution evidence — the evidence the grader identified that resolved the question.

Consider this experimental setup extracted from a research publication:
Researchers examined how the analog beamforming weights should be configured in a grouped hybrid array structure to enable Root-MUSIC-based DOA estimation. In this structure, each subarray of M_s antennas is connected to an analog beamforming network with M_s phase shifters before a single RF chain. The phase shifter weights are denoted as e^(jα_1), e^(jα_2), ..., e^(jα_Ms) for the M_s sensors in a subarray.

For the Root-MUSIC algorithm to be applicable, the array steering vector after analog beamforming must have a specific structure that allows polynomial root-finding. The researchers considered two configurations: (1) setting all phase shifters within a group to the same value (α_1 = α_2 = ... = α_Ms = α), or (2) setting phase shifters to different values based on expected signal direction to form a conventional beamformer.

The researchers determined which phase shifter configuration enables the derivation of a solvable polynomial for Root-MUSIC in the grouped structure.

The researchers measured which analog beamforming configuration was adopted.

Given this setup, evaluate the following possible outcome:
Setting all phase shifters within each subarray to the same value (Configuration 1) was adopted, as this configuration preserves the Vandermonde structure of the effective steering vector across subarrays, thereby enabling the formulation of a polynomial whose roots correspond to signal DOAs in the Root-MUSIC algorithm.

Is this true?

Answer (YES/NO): YES